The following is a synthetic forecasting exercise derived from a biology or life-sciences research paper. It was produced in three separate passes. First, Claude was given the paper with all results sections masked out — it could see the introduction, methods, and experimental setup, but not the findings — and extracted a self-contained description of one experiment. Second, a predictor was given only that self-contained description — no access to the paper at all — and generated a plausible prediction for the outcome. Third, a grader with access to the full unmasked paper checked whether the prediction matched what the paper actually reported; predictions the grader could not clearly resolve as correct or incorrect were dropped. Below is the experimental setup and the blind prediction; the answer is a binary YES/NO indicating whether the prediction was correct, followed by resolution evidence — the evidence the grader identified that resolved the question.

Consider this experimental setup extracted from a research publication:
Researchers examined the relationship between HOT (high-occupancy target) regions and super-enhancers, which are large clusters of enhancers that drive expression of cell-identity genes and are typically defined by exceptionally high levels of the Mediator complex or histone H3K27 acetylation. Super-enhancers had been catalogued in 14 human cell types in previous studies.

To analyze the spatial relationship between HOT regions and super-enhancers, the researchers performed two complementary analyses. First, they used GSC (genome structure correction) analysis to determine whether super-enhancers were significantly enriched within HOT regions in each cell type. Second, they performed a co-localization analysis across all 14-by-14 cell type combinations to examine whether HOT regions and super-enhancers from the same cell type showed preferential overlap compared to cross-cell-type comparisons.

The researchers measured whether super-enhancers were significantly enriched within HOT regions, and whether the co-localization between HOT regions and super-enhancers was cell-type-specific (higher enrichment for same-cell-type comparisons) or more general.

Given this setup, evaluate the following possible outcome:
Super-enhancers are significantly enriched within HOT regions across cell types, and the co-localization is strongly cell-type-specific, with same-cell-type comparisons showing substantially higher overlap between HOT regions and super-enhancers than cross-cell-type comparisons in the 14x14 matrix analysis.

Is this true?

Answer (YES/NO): YES